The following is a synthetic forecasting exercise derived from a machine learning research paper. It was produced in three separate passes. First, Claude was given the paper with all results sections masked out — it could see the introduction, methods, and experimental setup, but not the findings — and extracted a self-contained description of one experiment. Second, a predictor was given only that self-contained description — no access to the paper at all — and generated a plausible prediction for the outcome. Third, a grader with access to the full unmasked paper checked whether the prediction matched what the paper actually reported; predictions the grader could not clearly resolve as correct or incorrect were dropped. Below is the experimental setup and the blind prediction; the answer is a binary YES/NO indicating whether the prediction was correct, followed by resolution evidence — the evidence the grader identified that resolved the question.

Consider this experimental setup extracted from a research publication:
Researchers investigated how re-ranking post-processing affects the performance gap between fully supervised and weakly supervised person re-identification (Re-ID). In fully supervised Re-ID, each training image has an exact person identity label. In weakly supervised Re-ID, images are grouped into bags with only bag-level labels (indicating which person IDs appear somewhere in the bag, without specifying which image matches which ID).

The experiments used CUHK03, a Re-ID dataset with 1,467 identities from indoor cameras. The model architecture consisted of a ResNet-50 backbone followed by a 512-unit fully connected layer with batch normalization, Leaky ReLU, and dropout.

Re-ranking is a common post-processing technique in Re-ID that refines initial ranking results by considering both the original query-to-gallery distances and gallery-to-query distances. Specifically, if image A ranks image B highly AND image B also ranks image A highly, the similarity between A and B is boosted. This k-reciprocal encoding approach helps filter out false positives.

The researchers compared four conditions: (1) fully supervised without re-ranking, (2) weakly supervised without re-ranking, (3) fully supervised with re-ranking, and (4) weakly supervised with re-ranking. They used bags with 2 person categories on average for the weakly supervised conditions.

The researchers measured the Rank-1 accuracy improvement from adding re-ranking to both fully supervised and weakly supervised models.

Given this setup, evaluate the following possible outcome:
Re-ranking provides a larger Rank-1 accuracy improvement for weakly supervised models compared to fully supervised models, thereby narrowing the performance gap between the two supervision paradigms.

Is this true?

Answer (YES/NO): YES